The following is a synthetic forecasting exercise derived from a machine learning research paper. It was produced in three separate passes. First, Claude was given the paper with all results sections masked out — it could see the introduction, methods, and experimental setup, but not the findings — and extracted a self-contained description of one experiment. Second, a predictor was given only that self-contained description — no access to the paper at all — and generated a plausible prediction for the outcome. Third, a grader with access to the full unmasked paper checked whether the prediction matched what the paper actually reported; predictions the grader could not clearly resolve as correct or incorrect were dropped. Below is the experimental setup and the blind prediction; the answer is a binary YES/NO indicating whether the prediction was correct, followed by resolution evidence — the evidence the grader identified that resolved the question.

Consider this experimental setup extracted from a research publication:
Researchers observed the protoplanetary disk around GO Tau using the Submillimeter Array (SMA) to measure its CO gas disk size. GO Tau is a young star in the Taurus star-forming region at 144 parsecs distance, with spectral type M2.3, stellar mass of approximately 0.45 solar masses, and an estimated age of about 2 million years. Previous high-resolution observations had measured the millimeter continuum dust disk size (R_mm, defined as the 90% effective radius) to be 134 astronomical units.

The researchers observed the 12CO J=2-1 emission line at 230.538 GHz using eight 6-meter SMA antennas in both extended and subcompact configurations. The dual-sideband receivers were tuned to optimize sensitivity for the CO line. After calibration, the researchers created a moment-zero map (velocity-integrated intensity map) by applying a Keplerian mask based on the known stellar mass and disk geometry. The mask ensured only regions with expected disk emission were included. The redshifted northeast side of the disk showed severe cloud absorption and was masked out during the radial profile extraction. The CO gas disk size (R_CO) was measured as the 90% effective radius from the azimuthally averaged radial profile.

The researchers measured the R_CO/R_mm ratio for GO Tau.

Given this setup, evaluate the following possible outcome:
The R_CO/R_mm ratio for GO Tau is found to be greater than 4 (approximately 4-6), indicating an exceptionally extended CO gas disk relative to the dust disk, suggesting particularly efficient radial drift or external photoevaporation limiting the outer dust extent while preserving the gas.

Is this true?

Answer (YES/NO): NO